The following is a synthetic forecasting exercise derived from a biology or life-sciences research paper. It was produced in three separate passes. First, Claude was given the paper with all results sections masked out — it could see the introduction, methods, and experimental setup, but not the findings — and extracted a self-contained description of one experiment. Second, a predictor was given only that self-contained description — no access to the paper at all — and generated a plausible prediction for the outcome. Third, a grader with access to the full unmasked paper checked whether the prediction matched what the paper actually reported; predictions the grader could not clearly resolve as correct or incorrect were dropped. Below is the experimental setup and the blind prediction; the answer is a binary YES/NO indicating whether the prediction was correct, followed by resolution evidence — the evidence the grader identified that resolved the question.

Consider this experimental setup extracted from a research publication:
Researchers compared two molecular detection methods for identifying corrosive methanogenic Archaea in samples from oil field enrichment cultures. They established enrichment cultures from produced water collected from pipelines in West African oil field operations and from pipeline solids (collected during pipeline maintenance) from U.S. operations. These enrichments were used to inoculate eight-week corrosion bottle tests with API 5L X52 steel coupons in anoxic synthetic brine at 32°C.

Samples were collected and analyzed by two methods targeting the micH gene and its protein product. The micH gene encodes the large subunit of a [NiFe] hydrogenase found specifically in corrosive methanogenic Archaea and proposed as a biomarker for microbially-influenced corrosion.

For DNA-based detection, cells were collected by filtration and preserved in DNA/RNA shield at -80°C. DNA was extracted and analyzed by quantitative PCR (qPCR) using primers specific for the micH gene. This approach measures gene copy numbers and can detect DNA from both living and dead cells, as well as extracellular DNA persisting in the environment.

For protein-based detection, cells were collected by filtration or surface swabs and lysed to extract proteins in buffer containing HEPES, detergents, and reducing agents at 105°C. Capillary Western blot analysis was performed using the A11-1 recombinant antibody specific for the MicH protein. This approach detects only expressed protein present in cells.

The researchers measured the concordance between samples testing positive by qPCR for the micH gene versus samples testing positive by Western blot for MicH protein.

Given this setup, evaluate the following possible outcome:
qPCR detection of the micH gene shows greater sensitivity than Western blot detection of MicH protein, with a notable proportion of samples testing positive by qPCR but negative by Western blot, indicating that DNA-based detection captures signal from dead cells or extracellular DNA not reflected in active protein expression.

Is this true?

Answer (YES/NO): NO